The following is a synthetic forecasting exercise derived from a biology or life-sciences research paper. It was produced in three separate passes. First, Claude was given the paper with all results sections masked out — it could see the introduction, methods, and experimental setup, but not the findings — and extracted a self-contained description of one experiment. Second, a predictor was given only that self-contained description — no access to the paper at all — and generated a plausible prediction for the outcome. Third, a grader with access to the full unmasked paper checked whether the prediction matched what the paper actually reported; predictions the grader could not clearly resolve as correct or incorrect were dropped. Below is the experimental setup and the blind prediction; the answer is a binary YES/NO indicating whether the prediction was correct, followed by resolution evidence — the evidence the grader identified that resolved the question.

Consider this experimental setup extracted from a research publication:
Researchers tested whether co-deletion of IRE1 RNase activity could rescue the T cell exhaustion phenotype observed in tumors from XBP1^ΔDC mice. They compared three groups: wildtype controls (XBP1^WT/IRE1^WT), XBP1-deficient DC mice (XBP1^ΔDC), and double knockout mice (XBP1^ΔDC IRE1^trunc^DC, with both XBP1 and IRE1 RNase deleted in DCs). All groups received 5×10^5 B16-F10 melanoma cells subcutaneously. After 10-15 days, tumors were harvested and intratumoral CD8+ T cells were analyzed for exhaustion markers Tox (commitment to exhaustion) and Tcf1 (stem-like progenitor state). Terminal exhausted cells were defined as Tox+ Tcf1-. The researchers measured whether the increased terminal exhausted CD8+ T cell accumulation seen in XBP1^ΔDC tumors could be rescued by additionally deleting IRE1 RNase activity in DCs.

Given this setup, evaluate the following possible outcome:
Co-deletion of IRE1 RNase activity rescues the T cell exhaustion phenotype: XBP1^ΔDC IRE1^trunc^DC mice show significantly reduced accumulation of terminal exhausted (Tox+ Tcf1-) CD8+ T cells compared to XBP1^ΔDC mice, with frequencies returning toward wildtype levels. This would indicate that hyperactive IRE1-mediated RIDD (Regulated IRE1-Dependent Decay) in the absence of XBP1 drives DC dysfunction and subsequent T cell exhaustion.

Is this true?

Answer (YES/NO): YES